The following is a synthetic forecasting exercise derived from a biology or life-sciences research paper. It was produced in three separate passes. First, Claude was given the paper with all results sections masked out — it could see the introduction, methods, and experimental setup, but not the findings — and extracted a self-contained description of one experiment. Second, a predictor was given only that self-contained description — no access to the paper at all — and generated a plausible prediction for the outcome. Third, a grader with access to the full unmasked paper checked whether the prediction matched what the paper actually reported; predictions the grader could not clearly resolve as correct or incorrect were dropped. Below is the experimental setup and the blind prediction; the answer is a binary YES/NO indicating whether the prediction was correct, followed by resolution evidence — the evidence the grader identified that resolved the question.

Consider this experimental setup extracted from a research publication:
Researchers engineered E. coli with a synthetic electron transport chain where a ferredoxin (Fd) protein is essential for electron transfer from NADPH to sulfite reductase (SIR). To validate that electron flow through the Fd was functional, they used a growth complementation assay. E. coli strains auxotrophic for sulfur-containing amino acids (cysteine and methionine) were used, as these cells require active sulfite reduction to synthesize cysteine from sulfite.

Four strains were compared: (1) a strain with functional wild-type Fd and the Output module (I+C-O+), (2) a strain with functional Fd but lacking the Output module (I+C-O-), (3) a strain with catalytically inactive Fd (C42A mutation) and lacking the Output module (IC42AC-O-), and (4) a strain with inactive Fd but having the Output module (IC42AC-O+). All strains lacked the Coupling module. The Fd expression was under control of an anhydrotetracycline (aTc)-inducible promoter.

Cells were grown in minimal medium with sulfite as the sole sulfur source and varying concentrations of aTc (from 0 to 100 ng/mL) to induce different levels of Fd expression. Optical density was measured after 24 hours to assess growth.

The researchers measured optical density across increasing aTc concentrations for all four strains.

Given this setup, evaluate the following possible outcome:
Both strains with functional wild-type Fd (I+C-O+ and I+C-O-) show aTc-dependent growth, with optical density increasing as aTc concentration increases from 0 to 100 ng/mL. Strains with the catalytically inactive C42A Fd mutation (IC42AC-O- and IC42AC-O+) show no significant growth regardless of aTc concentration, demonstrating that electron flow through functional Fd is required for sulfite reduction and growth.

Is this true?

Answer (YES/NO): YES